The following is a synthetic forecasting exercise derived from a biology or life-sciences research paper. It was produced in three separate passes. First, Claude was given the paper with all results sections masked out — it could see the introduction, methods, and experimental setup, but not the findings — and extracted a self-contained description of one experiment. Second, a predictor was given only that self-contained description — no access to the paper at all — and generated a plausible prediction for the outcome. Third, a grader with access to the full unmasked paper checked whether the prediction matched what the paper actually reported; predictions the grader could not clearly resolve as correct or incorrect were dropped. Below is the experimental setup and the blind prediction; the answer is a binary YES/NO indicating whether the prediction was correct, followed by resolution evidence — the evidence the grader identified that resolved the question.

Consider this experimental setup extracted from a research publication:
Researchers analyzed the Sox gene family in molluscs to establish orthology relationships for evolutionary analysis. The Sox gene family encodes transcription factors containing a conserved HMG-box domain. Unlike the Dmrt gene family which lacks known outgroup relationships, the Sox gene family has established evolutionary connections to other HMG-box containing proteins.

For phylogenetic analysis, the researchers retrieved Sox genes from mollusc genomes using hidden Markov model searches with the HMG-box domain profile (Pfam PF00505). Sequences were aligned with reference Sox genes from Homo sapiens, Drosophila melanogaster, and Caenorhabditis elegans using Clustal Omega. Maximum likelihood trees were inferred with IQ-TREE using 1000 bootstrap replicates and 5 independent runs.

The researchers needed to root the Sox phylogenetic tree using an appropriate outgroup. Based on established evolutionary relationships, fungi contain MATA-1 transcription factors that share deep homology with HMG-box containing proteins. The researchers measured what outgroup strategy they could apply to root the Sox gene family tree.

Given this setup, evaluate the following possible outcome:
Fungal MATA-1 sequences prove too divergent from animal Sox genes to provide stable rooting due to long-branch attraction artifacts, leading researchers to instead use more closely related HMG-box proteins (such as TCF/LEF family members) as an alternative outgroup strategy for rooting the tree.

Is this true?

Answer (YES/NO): NO